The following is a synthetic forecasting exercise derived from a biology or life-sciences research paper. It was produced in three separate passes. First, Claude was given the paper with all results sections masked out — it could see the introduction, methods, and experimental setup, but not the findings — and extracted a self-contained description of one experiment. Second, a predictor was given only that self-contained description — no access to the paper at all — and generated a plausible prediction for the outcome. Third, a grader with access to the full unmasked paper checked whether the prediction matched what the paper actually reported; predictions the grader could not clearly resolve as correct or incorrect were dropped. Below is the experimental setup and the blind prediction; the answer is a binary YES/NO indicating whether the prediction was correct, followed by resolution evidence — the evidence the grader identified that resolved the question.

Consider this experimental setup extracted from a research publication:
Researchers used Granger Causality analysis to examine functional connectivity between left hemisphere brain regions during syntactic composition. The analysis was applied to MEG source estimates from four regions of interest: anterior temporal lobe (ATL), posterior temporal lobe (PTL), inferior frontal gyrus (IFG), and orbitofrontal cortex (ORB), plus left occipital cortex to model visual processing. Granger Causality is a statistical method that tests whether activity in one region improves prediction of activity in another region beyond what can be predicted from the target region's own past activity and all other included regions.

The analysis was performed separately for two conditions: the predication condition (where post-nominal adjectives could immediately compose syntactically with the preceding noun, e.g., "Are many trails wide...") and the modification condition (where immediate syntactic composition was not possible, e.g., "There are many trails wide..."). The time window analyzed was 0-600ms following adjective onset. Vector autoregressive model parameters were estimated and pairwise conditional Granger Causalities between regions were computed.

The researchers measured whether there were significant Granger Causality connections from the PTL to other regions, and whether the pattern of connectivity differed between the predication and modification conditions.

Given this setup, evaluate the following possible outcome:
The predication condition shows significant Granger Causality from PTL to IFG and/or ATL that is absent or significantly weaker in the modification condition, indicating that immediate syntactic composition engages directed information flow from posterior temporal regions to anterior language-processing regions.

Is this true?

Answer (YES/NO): YES